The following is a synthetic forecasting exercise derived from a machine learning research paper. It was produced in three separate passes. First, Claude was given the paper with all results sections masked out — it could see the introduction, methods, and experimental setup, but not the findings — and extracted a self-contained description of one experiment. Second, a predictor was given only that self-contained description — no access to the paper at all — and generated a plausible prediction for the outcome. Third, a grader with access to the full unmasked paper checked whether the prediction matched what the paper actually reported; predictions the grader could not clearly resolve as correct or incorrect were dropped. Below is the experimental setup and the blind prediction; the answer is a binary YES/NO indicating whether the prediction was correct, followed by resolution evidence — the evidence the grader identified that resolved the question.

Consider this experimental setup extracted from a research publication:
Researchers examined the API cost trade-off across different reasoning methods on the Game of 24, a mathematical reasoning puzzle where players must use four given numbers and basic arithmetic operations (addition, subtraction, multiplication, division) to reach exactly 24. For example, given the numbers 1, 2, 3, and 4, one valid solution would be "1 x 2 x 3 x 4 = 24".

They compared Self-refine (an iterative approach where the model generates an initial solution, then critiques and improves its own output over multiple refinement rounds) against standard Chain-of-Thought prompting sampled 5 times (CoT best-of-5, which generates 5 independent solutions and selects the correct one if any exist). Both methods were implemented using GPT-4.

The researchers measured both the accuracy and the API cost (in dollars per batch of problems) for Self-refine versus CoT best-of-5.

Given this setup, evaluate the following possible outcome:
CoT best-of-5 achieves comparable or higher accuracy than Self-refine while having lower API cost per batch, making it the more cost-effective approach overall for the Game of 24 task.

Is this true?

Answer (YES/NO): NO